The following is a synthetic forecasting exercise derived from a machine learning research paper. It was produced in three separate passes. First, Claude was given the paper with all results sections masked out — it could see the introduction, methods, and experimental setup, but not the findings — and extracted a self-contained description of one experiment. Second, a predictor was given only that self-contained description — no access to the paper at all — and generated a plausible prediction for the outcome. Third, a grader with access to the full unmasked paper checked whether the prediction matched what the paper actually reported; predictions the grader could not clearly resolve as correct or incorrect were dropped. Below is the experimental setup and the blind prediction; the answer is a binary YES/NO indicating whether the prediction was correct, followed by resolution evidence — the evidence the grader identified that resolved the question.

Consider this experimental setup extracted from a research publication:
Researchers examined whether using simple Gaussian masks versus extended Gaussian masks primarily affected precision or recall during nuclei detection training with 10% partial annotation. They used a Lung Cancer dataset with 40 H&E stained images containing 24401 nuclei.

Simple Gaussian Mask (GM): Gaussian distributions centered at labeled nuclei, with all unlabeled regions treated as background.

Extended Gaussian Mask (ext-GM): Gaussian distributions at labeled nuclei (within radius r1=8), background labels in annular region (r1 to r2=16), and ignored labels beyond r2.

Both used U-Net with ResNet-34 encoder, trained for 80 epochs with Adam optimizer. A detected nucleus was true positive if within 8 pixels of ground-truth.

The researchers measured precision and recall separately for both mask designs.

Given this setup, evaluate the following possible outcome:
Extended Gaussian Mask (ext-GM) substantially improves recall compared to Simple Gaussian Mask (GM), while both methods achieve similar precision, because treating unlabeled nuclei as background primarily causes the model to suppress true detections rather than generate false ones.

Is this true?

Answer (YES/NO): NO